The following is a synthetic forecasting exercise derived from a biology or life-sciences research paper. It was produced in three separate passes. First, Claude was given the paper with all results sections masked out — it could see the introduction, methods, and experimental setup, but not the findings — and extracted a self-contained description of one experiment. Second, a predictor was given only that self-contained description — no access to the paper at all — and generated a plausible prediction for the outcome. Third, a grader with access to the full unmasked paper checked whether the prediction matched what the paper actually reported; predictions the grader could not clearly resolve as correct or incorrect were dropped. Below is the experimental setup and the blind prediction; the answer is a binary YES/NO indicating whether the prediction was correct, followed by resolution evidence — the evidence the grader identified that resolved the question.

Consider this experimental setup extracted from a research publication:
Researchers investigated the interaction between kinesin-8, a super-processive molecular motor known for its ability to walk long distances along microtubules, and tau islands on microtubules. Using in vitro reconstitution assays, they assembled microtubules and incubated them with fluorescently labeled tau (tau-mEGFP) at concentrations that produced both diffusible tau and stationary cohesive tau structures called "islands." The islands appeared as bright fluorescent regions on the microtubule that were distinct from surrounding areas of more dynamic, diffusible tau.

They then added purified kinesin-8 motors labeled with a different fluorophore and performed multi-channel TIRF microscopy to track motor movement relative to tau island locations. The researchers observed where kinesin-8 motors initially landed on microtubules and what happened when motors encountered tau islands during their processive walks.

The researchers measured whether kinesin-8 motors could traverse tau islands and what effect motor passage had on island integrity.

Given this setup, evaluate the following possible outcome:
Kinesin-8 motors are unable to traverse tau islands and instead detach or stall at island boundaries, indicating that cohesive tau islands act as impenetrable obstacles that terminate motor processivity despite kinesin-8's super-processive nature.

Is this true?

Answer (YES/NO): NO